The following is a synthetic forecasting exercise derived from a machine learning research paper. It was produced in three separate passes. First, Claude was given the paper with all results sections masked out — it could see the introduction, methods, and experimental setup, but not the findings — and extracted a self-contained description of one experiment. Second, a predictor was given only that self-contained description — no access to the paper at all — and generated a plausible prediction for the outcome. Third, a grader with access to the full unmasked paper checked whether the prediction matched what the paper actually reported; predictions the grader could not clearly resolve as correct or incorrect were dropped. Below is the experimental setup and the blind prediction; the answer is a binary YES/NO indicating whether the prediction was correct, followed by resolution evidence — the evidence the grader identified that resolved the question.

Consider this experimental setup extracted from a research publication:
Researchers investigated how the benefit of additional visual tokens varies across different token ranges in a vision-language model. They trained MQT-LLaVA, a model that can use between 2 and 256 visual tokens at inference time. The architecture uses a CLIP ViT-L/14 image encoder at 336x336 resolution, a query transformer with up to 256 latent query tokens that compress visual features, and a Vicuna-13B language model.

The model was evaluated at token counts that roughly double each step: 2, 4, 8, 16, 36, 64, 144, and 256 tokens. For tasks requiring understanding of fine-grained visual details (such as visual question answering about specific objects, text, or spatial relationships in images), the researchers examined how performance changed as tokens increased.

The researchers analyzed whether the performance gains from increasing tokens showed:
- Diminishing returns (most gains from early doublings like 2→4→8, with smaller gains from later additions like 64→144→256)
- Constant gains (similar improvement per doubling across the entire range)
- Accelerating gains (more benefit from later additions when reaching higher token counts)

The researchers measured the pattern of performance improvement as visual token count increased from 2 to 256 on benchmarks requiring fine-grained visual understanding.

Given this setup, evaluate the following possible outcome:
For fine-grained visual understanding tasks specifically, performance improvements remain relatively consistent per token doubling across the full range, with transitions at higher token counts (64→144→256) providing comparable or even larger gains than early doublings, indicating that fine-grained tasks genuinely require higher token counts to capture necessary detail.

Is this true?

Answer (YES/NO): NO